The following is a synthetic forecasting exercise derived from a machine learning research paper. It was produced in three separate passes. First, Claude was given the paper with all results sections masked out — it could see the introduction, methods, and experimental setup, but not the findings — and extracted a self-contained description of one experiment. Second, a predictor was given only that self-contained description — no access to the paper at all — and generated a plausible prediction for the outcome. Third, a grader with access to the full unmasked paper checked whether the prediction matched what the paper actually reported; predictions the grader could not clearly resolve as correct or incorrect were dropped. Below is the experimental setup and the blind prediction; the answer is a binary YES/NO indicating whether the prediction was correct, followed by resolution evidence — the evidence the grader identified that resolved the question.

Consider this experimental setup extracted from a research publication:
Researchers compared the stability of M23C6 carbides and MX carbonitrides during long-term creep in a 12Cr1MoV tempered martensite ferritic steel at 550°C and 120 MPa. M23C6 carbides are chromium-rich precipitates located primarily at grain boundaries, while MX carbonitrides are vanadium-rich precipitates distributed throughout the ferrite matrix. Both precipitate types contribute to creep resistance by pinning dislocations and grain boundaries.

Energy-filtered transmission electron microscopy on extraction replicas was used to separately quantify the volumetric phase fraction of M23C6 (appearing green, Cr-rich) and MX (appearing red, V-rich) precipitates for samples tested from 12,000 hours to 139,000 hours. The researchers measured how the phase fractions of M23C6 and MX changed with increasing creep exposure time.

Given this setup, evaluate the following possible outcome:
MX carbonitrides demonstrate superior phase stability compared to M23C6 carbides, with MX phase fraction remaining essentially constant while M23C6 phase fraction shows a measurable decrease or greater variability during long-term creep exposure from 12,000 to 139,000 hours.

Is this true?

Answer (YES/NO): NO